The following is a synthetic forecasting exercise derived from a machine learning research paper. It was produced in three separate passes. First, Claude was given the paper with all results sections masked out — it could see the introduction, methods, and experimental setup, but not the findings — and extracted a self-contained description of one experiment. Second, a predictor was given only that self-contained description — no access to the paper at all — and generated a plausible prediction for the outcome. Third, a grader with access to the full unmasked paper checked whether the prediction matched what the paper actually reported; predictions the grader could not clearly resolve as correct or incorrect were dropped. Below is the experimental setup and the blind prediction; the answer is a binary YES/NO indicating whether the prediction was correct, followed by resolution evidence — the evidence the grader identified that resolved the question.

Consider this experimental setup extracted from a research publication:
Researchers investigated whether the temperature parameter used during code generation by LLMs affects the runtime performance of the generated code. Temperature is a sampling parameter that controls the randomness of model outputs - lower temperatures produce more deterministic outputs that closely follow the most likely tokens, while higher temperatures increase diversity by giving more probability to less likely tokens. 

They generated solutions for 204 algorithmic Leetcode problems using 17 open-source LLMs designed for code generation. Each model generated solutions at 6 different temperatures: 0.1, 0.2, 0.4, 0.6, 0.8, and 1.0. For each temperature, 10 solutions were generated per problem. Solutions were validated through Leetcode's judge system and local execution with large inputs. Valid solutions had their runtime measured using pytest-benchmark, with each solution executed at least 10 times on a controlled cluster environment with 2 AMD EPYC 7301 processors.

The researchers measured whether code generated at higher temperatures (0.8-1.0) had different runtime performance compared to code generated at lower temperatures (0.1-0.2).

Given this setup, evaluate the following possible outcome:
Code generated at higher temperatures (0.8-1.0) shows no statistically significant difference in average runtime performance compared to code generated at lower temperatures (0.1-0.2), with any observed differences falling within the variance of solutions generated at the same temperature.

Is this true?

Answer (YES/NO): YES